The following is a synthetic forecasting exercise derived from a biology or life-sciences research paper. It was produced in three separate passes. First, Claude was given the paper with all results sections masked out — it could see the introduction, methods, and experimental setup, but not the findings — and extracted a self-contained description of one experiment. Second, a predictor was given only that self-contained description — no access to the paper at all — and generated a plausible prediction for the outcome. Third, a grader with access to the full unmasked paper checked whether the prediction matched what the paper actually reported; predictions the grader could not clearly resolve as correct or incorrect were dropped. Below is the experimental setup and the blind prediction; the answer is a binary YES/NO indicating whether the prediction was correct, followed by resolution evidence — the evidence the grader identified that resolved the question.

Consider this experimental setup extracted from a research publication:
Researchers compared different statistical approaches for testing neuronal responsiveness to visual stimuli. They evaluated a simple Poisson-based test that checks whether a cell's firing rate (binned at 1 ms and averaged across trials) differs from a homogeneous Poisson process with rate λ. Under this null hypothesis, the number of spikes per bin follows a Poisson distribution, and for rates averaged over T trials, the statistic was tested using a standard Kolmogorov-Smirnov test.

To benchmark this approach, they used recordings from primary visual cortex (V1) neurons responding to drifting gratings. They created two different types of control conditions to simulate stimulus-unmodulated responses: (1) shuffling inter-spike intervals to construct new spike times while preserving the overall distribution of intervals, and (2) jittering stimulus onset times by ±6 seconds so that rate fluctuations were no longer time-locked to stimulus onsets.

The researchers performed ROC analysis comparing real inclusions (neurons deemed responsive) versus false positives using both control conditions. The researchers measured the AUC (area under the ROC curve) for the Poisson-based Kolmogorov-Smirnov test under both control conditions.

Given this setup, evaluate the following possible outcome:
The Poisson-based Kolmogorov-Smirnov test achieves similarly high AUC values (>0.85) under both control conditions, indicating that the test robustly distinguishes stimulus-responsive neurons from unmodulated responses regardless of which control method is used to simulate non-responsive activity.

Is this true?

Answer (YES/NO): NO